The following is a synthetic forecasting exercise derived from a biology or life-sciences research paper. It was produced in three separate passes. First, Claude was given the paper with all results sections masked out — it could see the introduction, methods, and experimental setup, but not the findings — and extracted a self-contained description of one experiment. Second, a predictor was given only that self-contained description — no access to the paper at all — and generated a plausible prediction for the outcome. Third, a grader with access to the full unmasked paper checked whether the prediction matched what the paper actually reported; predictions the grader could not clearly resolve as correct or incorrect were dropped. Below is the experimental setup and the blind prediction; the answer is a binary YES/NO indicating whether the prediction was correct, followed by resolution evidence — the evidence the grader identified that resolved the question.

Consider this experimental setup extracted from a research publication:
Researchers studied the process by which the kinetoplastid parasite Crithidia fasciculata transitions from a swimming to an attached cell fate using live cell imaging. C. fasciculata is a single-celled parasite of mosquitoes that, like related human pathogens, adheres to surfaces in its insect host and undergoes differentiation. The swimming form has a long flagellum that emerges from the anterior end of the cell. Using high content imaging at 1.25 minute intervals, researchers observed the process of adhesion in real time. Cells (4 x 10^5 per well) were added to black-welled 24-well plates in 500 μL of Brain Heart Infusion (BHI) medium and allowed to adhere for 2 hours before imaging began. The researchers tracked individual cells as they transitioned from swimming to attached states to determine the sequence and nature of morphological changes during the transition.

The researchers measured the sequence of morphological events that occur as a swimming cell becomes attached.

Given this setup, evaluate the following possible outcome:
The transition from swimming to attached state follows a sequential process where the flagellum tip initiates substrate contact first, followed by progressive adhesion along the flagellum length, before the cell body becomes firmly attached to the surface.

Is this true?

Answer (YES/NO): NO